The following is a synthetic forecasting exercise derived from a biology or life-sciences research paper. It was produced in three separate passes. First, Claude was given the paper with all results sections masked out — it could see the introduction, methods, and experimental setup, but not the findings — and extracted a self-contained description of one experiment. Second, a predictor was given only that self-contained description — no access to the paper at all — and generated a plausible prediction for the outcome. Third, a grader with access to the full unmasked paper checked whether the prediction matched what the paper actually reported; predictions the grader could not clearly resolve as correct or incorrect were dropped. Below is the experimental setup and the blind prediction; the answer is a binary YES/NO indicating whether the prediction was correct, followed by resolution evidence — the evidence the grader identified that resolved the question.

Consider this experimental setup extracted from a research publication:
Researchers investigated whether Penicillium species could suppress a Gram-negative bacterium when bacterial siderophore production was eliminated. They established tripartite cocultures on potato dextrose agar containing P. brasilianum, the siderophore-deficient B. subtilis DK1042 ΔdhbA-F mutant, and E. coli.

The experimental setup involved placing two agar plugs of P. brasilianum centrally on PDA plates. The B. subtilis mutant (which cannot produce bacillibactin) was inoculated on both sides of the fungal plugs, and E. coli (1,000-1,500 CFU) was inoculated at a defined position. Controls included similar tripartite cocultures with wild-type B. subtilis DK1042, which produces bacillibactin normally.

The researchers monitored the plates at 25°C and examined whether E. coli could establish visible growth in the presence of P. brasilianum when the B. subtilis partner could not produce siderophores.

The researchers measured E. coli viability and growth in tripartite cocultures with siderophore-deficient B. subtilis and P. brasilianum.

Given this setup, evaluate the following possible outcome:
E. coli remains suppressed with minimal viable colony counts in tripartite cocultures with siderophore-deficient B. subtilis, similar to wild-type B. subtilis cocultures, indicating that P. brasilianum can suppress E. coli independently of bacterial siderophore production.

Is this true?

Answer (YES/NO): NO